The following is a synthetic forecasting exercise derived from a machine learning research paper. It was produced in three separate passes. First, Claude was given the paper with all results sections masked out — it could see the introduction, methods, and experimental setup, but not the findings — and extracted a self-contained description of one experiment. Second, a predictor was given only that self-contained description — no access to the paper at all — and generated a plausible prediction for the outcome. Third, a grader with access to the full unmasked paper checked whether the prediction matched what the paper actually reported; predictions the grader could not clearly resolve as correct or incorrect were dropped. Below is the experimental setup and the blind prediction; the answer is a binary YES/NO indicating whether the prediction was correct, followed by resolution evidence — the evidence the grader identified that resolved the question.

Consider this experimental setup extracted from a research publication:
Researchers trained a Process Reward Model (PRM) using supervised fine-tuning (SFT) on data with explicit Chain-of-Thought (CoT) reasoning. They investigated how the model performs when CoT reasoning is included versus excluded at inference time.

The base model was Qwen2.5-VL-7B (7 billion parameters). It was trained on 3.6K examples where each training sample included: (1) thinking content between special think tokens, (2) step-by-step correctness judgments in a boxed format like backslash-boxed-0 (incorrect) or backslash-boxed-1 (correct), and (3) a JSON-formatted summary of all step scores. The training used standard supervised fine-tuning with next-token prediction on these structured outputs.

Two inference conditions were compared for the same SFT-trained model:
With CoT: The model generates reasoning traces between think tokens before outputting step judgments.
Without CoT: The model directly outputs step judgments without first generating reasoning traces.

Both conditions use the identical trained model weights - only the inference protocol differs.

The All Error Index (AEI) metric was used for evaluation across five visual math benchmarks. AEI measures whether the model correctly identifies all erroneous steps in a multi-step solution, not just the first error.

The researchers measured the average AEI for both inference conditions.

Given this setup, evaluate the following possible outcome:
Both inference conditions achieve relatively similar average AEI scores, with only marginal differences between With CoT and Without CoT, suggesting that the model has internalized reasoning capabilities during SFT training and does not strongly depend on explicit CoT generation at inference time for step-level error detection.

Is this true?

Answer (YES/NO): NO